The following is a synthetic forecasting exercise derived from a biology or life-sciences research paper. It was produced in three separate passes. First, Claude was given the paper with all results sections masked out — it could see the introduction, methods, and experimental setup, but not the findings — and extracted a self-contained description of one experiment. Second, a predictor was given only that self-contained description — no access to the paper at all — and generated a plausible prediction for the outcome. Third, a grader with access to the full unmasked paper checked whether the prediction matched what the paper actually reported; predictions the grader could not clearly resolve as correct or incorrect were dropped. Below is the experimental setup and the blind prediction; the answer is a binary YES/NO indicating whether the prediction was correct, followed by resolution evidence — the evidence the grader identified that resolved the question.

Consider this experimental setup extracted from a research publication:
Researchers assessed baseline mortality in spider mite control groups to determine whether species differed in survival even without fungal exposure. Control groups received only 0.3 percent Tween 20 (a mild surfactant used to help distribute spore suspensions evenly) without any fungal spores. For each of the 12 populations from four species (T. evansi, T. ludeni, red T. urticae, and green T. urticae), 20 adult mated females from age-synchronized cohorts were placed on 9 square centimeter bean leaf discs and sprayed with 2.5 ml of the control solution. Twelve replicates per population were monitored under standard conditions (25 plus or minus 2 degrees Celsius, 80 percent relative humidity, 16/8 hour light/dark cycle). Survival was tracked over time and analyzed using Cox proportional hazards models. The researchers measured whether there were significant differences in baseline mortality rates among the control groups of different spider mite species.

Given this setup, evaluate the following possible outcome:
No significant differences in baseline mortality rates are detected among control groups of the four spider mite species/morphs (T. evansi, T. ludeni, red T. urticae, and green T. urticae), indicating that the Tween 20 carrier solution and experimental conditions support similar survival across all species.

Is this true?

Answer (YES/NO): NO